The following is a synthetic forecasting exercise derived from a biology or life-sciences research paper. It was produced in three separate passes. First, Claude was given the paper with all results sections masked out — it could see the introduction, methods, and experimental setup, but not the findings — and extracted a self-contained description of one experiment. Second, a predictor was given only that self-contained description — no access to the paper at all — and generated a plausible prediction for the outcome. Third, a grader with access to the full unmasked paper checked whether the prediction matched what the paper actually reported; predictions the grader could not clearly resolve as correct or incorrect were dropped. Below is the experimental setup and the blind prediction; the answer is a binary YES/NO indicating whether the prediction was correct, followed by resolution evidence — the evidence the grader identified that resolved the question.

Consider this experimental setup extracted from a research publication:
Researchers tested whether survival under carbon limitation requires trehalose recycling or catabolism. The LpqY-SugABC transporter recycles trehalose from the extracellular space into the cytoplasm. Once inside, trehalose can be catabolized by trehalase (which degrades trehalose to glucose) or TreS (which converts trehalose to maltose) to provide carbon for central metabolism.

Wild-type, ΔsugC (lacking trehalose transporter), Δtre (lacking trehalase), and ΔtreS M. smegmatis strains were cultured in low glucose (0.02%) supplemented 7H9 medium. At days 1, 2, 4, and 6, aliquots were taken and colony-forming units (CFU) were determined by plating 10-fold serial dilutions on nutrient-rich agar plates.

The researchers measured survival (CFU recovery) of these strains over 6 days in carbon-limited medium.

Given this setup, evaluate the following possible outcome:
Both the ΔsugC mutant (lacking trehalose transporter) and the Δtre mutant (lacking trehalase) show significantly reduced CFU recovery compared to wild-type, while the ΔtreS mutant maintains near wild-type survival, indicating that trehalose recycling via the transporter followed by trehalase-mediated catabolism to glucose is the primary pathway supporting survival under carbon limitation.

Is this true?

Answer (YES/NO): NO